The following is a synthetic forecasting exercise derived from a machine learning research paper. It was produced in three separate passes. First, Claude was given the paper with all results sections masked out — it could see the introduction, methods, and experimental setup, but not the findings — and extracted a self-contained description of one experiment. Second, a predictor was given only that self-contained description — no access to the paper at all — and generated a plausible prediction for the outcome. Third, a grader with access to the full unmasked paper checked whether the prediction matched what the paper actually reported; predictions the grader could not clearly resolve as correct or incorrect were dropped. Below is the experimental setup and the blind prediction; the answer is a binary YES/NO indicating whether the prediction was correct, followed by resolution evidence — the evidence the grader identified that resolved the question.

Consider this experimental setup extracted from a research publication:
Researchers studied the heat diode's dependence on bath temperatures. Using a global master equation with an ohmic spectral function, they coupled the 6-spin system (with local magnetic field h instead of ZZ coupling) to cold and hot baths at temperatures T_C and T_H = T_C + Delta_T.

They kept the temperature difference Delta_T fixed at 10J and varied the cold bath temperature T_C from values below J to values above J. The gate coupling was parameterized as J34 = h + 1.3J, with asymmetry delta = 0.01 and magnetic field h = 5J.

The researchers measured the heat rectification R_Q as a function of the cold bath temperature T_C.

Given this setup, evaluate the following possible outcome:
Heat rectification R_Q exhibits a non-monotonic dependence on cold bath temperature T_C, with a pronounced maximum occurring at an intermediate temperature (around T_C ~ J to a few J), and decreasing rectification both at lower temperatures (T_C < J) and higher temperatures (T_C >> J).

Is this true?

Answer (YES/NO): NO